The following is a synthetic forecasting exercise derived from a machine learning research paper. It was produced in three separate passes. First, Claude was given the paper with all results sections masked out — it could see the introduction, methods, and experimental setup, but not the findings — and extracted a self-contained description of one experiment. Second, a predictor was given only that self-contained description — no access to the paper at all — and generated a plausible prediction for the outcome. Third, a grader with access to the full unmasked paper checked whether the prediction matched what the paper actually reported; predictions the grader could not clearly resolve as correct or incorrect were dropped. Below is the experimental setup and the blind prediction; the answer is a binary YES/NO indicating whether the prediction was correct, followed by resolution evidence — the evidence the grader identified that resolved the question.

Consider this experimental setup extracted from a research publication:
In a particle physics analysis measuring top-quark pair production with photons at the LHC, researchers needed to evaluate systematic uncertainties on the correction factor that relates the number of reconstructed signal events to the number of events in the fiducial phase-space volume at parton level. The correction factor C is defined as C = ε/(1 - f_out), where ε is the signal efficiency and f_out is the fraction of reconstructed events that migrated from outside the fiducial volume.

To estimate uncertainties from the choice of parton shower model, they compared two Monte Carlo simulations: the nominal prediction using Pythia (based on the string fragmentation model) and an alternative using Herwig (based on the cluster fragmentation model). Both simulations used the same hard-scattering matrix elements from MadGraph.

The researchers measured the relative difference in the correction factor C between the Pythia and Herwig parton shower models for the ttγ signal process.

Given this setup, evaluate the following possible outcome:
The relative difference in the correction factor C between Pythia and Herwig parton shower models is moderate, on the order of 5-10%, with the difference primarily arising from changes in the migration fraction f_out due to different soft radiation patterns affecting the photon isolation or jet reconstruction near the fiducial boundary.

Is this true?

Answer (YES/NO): NO